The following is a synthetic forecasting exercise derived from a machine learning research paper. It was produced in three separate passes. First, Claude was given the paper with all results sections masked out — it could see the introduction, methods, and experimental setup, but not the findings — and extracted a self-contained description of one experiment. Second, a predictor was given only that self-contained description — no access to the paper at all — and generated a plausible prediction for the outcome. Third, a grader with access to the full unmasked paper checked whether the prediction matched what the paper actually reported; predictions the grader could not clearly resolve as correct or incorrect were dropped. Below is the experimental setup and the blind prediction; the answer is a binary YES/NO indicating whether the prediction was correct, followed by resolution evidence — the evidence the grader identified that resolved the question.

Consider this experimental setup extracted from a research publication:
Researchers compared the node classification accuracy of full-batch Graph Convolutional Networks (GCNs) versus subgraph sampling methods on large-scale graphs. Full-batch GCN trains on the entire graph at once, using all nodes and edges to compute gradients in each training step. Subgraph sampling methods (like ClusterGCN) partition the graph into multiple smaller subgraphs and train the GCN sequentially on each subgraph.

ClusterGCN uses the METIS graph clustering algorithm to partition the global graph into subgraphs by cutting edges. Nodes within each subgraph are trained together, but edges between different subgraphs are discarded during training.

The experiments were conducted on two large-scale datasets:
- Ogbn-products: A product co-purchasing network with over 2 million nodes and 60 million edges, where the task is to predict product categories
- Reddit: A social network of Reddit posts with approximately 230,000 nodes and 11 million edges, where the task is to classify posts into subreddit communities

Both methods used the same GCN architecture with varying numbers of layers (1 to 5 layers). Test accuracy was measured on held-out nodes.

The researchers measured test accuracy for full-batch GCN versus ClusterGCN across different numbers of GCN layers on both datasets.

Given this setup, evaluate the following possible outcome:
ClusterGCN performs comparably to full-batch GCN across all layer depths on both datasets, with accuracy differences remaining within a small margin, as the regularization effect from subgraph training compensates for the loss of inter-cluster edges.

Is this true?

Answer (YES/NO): NO